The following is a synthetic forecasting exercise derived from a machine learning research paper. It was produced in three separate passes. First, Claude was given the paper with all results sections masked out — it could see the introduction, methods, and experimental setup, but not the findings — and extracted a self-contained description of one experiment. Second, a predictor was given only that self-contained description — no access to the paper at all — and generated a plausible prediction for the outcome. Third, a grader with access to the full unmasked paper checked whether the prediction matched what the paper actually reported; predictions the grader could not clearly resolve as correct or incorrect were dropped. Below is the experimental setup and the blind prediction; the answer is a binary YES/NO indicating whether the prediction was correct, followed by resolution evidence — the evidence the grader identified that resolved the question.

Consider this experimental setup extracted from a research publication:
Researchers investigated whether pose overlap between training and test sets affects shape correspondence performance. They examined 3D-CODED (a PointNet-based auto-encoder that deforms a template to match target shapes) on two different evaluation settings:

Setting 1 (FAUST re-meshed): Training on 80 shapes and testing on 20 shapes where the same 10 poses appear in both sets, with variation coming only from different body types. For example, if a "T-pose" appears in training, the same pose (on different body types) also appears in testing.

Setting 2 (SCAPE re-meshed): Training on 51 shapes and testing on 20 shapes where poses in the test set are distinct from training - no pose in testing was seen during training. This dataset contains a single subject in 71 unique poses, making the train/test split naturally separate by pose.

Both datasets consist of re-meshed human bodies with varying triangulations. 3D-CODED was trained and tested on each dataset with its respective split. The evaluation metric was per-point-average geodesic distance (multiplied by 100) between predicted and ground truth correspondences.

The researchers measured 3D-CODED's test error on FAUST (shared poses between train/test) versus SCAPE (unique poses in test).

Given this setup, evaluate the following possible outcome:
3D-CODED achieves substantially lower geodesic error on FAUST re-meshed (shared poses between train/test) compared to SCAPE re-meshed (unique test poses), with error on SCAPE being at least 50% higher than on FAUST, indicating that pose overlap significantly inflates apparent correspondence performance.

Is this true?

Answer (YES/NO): YES